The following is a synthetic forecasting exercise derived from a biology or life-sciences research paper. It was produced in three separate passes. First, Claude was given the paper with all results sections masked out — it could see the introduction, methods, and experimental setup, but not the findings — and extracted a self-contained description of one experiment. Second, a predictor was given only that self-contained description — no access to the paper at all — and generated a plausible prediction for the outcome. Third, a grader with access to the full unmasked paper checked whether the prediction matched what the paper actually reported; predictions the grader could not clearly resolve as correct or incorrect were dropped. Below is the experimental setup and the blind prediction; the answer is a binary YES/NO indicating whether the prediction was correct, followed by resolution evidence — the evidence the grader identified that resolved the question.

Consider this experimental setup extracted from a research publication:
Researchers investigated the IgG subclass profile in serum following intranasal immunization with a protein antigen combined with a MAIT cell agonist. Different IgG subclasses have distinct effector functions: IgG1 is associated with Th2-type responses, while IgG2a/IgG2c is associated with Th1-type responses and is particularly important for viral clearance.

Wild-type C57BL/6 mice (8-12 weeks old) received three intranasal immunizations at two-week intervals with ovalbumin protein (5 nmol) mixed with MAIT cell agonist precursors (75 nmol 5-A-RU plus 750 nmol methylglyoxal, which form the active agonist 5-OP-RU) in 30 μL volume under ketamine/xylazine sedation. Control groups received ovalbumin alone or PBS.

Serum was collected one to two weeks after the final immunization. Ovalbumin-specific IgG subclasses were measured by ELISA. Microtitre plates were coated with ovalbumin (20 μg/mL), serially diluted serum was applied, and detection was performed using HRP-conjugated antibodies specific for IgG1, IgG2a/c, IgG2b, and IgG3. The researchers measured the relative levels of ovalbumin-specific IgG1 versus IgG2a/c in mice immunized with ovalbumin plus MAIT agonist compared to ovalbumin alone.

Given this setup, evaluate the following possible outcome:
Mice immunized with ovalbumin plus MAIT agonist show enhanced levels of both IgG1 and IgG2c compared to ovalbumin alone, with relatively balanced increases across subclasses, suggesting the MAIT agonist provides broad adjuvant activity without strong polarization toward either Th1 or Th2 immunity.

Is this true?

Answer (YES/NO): NO